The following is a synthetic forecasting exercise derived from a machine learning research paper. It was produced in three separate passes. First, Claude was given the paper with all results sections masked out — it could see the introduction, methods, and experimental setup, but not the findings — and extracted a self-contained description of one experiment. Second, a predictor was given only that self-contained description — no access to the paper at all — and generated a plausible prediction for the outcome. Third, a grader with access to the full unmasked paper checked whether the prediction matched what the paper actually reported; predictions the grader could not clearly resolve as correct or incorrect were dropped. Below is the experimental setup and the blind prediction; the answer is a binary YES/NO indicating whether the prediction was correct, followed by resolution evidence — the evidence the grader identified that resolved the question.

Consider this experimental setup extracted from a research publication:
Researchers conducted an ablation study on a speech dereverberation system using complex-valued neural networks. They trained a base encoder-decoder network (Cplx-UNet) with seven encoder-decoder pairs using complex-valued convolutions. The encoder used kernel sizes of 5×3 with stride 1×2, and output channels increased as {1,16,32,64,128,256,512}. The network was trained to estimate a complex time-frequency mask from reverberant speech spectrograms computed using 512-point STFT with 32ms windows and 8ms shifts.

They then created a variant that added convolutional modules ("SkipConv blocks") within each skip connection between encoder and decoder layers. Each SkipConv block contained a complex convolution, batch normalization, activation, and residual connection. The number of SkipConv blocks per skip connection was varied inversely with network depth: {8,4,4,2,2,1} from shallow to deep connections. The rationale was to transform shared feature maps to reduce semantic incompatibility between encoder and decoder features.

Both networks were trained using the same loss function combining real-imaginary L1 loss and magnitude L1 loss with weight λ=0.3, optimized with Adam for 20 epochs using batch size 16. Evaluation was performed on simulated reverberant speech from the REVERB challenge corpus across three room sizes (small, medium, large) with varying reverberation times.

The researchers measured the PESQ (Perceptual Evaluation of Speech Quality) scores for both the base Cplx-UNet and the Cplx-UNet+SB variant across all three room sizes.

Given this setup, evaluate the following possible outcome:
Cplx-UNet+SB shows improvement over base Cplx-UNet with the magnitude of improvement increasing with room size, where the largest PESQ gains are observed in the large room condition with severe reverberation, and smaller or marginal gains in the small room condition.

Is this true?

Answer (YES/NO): NO